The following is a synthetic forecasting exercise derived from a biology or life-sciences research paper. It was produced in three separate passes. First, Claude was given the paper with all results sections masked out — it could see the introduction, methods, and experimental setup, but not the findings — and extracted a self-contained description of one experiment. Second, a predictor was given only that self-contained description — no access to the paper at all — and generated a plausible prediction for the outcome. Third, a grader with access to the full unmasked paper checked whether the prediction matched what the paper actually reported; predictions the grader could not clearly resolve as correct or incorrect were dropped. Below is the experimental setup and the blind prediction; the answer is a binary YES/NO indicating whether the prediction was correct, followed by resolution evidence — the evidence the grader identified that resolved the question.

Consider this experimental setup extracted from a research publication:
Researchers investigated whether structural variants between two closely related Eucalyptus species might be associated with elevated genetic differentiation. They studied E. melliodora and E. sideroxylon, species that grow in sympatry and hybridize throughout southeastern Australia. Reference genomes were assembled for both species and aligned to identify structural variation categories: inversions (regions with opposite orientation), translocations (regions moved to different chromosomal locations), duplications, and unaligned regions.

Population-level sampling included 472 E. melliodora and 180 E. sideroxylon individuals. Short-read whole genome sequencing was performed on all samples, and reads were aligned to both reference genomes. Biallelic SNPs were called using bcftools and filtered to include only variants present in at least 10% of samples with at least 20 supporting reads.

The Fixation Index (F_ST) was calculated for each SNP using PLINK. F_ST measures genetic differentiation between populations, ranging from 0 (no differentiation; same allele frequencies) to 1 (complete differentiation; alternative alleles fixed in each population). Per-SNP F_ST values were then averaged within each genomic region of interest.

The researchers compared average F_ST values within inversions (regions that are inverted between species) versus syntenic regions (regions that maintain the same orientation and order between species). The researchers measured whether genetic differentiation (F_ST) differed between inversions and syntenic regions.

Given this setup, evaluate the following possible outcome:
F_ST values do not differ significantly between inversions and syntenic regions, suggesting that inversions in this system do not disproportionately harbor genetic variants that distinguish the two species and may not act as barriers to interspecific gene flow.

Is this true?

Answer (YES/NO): YES